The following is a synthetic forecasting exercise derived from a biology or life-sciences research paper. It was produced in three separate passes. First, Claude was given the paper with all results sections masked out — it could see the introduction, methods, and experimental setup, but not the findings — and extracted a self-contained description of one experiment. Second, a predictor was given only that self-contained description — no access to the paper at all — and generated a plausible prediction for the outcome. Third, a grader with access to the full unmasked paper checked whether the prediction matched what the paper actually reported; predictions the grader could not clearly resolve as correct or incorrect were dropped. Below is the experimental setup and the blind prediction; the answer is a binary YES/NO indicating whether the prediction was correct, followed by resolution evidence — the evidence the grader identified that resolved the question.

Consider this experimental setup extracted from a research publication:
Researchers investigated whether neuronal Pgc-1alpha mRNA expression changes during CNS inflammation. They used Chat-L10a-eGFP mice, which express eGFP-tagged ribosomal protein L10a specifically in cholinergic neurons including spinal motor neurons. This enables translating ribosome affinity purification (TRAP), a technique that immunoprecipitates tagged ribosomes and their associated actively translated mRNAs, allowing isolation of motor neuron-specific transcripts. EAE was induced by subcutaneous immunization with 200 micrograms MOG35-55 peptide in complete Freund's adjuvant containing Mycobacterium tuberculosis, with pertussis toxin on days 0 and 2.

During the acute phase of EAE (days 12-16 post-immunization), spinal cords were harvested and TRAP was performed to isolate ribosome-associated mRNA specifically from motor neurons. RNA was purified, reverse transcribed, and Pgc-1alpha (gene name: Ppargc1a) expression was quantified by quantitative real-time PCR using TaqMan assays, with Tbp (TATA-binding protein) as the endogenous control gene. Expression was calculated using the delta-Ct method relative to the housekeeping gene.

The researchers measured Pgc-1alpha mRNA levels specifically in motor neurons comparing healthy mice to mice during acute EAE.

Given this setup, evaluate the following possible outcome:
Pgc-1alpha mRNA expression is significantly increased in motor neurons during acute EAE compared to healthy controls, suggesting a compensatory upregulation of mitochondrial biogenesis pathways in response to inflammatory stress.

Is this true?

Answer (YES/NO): NO